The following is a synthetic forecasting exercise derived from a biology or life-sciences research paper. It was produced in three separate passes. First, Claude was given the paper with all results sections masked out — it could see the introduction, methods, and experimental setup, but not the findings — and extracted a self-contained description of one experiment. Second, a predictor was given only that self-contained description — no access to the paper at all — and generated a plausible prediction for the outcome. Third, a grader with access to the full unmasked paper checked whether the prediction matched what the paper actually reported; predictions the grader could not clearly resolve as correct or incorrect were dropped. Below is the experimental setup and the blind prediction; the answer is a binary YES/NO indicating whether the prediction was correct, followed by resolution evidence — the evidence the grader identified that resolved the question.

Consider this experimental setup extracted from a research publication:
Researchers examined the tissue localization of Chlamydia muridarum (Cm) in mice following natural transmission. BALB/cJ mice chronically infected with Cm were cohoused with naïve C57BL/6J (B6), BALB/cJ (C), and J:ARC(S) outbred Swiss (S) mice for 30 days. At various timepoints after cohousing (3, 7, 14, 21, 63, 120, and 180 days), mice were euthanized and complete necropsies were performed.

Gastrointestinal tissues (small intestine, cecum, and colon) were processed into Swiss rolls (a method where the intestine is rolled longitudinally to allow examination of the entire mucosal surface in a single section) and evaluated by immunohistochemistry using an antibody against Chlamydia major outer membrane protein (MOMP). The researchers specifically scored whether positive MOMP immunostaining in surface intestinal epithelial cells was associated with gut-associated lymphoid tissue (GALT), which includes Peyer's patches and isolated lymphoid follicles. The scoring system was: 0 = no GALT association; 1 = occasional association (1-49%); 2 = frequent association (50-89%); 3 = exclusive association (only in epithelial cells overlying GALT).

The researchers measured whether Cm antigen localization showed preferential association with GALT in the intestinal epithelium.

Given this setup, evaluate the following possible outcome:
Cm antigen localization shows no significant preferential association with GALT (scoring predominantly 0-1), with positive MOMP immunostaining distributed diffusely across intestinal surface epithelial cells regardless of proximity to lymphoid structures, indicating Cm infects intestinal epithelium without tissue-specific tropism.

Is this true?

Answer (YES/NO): NO